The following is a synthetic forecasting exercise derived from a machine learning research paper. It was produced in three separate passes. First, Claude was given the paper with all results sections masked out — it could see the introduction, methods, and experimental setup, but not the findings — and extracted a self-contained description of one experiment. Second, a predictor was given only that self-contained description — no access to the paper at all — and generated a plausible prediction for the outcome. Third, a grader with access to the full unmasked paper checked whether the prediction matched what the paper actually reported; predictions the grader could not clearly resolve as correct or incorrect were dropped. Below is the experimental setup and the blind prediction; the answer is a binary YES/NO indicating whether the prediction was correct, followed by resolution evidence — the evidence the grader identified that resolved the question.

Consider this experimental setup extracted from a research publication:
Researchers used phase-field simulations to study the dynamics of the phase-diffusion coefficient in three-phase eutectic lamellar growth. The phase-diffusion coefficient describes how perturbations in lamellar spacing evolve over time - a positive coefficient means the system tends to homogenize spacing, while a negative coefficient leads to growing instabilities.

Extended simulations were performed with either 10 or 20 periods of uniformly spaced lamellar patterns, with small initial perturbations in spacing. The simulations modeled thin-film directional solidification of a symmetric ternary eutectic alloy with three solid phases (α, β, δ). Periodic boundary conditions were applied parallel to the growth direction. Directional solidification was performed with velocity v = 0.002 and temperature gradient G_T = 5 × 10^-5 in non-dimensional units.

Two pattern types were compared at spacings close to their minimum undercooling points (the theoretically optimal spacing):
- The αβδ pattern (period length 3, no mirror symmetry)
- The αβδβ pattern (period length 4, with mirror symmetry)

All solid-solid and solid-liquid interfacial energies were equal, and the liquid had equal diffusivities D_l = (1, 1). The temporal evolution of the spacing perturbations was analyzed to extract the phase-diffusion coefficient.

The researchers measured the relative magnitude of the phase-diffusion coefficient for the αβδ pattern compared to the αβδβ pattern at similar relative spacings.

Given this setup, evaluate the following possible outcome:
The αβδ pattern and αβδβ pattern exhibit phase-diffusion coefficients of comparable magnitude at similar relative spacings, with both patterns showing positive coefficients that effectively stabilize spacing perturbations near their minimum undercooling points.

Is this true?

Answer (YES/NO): YES